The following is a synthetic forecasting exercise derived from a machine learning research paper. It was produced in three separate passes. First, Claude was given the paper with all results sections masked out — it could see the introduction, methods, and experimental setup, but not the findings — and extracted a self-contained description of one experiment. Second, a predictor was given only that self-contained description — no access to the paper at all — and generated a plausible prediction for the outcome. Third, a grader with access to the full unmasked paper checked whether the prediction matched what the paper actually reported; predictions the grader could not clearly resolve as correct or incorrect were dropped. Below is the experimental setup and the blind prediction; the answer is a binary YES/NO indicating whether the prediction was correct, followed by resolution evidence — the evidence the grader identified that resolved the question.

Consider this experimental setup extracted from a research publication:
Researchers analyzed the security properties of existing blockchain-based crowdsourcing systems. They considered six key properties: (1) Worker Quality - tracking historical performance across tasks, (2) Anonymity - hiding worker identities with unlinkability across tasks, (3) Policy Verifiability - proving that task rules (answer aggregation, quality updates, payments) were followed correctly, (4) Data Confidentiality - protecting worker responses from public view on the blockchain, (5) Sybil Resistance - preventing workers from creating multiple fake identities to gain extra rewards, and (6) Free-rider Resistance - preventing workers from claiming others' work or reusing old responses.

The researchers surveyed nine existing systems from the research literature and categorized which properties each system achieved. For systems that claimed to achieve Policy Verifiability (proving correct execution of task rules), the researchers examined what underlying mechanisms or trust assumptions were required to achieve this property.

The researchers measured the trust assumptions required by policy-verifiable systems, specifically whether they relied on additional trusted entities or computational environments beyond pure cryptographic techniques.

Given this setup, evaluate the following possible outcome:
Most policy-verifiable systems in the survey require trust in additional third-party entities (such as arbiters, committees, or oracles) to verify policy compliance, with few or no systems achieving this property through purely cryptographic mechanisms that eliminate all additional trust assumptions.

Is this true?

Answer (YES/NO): YES